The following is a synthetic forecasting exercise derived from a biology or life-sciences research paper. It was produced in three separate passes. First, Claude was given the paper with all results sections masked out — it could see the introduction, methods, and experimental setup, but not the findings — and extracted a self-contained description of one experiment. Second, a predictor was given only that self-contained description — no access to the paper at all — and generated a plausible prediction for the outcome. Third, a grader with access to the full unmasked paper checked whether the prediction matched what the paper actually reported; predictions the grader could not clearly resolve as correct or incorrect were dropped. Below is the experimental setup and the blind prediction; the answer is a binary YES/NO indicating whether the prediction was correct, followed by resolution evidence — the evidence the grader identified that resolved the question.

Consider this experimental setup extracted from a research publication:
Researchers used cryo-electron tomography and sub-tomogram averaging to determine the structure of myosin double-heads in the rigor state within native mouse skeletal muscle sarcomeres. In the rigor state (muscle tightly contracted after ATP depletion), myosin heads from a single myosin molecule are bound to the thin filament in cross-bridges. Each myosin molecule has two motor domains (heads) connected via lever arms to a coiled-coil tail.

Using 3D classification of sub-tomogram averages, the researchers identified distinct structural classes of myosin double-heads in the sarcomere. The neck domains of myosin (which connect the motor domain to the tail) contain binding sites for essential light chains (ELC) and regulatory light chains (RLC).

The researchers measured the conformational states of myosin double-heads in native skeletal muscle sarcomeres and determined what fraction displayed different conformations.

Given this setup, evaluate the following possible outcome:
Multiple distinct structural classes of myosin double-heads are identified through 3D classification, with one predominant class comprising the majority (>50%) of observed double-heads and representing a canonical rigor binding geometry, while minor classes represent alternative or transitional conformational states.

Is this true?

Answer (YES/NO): YES